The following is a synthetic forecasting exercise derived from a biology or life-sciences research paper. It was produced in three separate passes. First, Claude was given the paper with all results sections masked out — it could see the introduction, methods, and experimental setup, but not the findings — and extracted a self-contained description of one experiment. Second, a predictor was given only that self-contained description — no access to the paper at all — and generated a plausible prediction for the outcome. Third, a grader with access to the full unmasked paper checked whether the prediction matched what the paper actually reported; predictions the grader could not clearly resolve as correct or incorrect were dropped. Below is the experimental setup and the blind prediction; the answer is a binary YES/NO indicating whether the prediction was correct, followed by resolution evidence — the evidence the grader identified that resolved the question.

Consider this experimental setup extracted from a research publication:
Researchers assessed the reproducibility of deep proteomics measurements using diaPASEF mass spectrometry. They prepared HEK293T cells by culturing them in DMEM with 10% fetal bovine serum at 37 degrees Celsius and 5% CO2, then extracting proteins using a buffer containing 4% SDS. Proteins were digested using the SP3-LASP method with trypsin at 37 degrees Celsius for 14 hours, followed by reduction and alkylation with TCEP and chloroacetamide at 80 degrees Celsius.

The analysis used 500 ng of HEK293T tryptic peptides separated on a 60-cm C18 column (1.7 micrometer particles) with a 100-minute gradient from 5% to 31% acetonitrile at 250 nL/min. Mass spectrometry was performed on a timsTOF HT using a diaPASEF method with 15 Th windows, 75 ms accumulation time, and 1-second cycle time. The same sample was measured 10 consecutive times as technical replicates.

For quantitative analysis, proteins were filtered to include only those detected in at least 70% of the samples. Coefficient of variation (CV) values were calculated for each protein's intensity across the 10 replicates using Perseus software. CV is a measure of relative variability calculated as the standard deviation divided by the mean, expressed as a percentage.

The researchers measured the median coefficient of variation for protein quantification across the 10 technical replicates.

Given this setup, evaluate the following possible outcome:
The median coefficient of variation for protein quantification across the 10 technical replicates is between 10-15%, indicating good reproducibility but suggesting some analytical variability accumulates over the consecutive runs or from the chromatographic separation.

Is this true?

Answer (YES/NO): NO